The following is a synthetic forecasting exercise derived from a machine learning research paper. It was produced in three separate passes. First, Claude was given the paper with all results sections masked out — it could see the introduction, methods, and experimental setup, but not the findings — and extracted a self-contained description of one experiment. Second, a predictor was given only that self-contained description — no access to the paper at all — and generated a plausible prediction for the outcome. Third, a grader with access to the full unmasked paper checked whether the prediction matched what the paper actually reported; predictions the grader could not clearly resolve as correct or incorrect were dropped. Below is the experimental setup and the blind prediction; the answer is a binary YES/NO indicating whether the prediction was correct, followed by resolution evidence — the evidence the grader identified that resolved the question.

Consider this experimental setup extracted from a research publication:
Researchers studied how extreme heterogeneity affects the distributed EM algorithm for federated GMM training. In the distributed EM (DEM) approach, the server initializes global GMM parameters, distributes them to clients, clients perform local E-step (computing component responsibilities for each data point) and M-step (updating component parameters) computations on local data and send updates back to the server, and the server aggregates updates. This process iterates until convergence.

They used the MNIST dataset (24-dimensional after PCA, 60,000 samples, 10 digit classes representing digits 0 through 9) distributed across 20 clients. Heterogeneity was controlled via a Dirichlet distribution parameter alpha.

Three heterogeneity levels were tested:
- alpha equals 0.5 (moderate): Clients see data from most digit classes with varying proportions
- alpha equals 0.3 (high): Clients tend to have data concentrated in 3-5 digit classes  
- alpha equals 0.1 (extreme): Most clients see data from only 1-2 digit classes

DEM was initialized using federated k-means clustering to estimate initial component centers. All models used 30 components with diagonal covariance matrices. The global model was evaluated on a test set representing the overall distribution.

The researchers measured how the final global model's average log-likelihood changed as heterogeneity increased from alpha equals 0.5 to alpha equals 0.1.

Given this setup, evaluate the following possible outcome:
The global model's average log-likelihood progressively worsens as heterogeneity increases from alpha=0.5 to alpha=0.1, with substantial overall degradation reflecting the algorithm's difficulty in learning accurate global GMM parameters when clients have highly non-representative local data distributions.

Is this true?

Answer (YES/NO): NO